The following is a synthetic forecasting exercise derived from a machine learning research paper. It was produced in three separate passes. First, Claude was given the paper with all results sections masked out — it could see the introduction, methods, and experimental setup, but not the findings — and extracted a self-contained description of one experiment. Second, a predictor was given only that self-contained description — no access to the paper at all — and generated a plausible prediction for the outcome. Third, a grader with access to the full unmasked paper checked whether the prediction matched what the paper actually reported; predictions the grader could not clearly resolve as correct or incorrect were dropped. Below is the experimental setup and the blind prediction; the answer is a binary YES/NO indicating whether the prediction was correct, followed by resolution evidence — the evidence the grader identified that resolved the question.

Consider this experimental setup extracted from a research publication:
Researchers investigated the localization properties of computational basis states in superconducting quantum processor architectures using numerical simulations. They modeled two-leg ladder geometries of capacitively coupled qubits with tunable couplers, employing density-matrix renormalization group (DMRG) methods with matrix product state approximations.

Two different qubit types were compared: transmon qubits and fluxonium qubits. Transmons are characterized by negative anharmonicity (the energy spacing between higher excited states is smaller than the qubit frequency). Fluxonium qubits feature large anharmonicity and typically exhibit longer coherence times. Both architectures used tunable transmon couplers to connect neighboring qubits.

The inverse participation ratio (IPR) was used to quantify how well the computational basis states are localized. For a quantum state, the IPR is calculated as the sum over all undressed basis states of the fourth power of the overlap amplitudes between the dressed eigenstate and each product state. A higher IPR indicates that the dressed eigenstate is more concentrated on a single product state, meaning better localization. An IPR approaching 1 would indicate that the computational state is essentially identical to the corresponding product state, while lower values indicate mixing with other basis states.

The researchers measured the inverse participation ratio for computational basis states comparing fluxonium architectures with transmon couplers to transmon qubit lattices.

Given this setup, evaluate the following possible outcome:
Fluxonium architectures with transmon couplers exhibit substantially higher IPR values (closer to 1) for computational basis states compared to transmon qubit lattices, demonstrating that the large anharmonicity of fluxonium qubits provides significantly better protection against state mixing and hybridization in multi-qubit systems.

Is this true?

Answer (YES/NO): YES